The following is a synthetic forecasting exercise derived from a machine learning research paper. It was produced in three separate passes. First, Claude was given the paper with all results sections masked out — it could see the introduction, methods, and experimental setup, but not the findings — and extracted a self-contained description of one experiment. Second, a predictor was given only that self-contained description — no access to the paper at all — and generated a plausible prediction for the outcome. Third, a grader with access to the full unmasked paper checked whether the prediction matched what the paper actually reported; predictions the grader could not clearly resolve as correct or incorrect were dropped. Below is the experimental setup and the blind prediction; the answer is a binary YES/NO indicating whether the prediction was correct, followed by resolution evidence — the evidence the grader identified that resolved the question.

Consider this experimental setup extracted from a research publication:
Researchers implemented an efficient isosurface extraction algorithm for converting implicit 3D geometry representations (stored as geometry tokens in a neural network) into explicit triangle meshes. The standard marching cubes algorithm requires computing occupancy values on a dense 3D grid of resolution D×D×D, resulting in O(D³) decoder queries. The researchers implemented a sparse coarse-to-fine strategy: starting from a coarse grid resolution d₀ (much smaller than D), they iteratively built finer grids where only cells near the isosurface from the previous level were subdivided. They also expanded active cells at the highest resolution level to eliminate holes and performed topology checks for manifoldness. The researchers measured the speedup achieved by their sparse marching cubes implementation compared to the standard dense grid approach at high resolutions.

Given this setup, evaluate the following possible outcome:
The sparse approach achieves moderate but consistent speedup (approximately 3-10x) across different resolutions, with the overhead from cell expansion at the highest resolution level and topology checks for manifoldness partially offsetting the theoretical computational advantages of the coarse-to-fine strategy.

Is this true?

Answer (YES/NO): NO